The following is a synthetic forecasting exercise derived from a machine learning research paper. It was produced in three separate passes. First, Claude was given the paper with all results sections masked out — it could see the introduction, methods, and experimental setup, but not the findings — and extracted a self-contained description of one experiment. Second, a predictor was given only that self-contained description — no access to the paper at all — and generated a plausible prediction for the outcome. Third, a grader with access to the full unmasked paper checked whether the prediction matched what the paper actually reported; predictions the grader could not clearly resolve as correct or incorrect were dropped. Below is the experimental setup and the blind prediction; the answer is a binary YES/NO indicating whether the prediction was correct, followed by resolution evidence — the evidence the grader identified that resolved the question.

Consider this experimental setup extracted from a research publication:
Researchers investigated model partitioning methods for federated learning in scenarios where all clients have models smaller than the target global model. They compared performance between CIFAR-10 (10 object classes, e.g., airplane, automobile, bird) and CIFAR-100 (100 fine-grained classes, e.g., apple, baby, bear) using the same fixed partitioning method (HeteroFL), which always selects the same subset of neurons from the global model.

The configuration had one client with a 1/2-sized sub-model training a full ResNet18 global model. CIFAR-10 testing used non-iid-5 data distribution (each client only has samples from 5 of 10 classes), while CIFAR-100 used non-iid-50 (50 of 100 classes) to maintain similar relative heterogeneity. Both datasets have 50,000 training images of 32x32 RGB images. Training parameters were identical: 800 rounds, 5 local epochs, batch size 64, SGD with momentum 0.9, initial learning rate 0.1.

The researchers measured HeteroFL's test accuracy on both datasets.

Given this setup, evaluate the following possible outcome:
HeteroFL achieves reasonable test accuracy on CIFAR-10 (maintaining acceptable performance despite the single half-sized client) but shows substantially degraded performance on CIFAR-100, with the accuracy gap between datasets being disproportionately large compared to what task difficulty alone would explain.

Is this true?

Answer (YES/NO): NO